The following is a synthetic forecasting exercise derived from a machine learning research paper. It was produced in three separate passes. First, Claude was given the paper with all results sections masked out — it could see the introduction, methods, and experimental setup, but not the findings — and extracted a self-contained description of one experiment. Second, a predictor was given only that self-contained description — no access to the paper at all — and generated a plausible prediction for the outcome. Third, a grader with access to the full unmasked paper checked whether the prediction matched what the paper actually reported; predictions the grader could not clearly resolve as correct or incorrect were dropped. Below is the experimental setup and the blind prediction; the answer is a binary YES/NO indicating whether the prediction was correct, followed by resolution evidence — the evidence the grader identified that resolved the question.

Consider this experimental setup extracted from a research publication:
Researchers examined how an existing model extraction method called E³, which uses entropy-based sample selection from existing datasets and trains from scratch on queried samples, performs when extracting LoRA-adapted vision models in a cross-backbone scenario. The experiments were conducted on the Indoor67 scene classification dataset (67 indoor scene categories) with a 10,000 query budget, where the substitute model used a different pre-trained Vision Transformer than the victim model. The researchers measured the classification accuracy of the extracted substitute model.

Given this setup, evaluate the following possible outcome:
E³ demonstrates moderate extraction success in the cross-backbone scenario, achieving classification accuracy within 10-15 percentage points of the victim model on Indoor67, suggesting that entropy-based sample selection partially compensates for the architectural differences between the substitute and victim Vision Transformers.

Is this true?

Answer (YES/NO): NO